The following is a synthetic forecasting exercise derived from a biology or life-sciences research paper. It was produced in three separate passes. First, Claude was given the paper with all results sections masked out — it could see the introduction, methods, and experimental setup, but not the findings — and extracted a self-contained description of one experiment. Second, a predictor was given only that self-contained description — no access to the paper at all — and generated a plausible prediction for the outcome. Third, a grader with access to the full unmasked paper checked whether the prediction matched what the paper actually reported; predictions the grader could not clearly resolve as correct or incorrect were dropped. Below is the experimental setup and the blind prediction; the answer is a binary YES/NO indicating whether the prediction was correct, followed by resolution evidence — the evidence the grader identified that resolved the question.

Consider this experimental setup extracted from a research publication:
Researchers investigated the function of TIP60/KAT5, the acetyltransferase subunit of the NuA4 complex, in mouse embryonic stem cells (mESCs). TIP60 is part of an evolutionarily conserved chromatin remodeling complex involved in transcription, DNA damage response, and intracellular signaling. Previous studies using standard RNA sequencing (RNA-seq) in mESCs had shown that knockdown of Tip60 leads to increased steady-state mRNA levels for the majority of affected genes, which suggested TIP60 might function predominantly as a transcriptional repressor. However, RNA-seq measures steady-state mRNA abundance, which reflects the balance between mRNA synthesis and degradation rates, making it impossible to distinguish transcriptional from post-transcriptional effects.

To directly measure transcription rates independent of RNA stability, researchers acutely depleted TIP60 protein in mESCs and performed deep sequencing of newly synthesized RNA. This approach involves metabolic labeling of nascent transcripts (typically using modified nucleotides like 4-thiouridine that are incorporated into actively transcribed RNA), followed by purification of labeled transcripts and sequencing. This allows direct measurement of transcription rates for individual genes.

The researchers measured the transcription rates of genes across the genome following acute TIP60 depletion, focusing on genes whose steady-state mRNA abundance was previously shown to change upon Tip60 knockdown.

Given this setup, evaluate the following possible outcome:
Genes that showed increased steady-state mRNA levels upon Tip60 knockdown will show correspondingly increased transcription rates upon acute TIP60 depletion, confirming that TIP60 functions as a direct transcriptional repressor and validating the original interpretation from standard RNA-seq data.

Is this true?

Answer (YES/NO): NO